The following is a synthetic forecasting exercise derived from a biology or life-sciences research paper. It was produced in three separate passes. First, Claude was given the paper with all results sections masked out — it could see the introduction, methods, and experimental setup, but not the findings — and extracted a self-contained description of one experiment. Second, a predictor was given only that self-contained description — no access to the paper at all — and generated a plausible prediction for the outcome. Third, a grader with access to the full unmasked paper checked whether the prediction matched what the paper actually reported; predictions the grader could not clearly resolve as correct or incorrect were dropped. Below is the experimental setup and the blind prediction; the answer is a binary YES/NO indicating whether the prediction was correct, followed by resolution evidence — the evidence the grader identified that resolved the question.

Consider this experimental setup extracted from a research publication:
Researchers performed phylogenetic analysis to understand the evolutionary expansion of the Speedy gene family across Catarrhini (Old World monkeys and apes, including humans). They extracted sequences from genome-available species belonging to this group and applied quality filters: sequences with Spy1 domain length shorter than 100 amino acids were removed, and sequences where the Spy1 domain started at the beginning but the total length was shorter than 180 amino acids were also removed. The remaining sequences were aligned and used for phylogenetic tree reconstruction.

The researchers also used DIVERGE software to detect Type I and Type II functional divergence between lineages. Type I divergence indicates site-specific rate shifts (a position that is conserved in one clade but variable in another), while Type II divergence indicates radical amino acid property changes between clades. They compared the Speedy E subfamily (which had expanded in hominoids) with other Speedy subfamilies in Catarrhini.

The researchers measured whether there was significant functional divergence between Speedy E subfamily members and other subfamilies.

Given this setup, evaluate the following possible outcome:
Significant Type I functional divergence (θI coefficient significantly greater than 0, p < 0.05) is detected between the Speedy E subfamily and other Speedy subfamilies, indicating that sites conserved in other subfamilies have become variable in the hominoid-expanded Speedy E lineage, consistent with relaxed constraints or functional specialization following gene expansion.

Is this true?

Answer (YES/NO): YES